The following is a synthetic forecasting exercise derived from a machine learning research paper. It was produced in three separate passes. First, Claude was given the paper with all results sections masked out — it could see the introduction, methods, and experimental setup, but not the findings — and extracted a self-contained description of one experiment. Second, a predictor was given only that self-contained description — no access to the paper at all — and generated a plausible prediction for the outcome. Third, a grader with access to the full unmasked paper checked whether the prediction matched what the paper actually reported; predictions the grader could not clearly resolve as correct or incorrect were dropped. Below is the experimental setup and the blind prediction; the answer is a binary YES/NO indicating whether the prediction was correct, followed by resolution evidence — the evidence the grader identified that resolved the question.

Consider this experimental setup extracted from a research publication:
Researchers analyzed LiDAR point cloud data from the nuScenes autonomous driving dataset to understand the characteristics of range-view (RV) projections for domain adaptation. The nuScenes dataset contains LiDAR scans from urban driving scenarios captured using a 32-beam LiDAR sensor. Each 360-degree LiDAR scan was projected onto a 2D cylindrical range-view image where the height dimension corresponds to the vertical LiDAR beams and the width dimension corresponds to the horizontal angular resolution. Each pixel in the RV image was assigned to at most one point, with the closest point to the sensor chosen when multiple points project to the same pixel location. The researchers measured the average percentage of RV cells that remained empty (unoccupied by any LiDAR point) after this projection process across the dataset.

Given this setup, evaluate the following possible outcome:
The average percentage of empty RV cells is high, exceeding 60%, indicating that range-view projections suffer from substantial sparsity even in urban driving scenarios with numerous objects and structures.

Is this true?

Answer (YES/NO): NO